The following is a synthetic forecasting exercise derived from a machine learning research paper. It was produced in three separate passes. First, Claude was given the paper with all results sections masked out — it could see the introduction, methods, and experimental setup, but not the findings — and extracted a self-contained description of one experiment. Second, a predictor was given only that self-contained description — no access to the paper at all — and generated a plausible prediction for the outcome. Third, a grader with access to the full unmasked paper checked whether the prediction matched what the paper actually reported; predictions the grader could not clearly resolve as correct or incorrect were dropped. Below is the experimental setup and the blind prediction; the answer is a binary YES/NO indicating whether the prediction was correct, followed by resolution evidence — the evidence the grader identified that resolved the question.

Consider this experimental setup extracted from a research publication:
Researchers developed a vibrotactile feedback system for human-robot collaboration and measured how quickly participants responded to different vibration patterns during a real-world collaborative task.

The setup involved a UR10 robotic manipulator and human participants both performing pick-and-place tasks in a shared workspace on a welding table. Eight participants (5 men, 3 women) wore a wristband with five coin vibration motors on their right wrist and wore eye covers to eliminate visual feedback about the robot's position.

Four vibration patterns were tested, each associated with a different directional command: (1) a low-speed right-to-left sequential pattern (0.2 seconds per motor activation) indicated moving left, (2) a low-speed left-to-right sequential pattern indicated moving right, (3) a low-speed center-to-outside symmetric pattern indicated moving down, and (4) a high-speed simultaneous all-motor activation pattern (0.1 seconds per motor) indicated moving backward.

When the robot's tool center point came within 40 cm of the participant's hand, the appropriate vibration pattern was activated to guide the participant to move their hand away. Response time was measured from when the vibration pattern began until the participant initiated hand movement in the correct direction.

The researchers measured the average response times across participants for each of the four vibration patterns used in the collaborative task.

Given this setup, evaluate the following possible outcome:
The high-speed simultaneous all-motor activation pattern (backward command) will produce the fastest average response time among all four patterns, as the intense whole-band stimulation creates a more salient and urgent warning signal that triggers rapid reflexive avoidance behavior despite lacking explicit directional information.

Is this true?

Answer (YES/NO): NO